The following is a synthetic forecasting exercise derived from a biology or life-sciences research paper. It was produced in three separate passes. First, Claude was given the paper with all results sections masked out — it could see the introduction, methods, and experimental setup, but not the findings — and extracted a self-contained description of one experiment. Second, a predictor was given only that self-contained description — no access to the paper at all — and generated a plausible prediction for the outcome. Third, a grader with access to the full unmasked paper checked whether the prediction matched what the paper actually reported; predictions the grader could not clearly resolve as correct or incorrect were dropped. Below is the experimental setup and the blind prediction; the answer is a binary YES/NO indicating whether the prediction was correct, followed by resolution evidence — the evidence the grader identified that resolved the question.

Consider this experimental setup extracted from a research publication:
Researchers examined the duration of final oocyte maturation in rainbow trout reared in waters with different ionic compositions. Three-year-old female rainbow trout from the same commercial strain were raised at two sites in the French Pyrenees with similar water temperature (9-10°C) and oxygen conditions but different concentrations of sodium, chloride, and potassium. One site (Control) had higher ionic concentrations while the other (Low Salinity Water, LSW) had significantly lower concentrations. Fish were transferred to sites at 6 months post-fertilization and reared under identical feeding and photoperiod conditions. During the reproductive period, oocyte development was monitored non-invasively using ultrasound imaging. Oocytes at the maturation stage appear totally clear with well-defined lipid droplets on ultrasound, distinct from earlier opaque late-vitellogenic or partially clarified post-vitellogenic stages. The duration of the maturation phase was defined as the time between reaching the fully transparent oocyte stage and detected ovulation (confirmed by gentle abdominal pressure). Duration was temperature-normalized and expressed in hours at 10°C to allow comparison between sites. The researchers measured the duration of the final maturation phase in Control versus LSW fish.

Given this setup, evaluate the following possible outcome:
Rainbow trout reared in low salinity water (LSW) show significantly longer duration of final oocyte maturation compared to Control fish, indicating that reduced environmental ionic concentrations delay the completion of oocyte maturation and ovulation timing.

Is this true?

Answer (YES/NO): YES